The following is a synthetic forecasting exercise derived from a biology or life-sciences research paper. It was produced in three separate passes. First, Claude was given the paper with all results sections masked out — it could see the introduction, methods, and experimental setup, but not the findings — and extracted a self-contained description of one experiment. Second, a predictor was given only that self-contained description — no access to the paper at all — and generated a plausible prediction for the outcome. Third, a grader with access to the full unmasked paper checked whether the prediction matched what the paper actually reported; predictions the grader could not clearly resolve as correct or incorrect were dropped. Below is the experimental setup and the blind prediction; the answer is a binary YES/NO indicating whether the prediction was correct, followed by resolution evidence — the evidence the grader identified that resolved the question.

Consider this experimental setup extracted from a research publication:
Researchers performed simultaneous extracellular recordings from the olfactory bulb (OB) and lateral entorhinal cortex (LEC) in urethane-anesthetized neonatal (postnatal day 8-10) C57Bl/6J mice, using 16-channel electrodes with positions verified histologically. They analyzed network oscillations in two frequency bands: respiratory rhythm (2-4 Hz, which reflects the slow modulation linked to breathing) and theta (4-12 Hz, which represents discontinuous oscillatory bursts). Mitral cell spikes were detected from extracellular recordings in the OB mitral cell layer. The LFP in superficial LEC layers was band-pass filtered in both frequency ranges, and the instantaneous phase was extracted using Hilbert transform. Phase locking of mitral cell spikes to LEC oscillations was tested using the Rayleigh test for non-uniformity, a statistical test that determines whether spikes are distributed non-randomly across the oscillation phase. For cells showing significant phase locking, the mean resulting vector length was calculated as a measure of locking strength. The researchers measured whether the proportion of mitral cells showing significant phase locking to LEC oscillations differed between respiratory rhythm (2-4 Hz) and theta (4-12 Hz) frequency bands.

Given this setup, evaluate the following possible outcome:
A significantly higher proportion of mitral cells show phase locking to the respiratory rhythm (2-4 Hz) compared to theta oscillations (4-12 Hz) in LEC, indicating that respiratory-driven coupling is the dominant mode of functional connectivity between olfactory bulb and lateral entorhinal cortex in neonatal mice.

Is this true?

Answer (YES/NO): NO